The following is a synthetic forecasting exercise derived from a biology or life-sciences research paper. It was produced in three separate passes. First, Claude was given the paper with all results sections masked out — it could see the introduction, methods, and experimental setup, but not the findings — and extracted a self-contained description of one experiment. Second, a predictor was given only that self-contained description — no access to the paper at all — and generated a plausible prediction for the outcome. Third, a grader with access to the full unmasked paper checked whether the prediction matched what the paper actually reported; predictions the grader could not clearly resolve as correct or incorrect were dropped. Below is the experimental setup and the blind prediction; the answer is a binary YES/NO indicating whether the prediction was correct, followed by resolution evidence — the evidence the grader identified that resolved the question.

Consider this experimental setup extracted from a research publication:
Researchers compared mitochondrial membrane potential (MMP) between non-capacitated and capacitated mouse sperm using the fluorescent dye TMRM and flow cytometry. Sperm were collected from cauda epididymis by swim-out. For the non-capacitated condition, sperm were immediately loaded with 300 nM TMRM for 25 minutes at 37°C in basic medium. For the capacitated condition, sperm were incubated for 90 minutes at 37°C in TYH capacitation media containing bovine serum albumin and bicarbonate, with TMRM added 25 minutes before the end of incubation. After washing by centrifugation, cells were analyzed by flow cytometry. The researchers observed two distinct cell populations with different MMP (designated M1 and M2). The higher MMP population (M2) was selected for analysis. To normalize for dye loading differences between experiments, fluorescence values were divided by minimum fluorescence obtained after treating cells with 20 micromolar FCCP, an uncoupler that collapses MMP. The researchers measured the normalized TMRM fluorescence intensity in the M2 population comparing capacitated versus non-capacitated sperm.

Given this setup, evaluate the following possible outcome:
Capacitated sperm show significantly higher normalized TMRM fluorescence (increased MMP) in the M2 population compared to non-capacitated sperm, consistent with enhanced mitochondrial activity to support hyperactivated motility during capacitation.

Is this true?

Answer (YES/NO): YES